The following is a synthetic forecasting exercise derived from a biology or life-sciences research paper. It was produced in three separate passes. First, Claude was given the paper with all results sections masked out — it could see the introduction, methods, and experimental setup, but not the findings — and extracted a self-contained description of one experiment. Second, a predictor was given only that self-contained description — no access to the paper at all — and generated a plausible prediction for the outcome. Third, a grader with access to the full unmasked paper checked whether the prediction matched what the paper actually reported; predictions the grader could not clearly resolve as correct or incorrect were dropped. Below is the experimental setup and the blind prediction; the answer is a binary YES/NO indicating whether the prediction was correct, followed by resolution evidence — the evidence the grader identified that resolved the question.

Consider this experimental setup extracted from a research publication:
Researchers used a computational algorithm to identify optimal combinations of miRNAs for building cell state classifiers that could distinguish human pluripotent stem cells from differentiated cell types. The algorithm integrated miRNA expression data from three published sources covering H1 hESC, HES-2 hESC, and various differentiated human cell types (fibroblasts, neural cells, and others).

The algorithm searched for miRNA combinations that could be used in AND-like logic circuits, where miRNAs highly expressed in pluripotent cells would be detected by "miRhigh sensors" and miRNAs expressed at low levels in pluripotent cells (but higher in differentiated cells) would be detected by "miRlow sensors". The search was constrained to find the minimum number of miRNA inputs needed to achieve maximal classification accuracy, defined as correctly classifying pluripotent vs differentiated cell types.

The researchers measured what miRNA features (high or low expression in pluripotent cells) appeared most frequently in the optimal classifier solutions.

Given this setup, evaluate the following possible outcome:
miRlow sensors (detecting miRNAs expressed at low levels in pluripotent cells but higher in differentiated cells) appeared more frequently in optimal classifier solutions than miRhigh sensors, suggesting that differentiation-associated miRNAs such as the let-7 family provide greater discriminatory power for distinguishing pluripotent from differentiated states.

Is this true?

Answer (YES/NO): NO